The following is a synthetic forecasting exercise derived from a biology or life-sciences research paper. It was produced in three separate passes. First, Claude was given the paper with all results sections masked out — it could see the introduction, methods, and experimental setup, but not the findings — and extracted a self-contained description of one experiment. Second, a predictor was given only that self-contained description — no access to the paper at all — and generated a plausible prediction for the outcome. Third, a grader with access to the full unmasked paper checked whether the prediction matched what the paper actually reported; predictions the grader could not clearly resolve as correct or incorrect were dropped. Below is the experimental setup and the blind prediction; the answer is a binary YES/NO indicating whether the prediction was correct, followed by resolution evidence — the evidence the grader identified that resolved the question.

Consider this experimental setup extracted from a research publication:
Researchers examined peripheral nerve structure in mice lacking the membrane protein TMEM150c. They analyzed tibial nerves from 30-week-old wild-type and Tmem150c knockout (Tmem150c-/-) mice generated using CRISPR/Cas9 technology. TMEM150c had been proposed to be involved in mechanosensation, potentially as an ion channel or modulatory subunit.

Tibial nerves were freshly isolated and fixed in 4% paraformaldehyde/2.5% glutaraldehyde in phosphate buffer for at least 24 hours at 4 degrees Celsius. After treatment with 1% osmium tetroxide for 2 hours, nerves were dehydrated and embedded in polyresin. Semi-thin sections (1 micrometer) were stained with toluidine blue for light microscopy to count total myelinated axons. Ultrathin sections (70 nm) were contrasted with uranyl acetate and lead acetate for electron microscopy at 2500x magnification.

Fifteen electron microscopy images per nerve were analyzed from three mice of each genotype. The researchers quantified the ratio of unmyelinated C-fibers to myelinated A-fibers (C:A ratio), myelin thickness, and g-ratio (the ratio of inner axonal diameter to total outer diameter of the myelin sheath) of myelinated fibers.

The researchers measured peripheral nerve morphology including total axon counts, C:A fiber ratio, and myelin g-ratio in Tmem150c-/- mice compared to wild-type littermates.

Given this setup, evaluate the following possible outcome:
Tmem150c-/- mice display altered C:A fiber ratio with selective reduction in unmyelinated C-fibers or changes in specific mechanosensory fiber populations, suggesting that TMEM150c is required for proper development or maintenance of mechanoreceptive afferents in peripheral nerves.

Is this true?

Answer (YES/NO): NO